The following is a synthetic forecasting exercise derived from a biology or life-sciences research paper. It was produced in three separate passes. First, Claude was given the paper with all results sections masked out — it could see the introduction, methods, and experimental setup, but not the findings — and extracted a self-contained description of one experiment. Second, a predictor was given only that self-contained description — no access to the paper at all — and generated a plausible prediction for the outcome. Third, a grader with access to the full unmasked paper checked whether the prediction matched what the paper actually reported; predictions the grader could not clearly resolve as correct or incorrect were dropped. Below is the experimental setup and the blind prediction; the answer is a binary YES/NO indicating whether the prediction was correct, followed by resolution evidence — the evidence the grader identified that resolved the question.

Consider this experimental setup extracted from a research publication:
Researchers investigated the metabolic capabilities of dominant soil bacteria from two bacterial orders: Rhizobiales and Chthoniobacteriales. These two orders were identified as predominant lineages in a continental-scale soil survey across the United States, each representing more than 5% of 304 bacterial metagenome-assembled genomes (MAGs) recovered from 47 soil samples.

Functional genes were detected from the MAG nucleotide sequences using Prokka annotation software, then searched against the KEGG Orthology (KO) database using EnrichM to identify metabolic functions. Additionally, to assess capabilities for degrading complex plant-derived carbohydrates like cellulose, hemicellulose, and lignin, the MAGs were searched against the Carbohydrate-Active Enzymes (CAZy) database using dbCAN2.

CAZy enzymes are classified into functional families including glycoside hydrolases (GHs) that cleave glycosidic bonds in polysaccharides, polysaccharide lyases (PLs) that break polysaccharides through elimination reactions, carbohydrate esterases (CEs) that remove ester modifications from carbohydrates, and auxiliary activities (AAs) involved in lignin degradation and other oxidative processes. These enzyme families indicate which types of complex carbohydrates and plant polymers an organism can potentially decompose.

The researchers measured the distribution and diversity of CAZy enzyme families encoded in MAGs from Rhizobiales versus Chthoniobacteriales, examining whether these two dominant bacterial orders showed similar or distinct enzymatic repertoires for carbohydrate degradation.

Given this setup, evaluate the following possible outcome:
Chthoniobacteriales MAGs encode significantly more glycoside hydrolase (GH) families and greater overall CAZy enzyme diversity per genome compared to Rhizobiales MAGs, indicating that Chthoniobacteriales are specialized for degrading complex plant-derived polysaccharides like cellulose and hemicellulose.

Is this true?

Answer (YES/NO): NO